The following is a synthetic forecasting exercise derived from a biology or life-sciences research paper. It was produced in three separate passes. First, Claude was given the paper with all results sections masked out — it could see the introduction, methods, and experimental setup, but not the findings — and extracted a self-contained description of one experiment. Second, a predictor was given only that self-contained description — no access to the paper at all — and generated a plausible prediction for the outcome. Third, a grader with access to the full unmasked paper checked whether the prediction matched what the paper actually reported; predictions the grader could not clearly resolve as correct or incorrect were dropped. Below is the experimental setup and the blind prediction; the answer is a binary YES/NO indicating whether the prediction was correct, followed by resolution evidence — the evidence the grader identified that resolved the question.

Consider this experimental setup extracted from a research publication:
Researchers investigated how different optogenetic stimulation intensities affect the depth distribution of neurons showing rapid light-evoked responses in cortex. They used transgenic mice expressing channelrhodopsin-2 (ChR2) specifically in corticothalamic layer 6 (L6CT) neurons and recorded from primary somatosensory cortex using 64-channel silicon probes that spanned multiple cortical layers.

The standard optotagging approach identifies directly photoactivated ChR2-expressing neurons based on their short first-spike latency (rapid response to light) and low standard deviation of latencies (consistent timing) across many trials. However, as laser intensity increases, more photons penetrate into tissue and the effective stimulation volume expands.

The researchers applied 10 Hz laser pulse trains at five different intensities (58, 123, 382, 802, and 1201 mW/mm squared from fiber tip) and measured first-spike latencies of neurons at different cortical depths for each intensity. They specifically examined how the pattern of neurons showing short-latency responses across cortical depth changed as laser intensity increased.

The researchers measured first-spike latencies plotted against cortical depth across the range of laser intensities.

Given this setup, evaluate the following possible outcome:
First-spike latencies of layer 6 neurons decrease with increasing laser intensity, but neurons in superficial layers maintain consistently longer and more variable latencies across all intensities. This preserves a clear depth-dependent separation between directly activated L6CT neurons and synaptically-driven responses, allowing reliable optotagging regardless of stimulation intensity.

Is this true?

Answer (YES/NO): NO